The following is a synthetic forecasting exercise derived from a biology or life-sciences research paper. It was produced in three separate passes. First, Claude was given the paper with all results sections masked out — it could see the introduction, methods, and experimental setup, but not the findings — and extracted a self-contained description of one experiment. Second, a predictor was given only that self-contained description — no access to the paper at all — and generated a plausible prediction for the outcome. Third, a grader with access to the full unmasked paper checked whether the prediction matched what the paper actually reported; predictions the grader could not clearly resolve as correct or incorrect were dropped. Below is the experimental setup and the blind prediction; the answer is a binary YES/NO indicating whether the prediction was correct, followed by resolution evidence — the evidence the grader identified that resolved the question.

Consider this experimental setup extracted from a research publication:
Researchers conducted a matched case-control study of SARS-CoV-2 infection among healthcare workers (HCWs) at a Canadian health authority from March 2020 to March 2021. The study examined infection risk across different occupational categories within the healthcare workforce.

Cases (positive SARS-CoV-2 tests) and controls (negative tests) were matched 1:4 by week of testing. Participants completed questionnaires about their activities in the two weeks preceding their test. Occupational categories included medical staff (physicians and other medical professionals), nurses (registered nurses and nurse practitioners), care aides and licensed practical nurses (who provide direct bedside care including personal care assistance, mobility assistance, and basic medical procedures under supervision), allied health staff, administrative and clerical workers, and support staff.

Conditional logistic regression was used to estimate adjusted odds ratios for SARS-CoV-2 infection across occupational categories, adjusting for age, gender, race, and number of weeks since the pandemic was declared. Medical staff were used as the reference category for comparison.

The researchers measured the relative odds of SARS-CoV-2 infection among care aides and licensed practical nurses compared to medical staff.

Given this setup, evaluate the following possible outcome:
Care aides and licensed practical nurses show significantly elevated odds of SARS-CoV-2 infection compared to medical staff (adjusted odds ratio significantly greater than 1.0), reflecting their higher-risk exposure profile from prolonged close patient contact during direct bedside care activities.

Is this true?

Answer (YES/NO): NO